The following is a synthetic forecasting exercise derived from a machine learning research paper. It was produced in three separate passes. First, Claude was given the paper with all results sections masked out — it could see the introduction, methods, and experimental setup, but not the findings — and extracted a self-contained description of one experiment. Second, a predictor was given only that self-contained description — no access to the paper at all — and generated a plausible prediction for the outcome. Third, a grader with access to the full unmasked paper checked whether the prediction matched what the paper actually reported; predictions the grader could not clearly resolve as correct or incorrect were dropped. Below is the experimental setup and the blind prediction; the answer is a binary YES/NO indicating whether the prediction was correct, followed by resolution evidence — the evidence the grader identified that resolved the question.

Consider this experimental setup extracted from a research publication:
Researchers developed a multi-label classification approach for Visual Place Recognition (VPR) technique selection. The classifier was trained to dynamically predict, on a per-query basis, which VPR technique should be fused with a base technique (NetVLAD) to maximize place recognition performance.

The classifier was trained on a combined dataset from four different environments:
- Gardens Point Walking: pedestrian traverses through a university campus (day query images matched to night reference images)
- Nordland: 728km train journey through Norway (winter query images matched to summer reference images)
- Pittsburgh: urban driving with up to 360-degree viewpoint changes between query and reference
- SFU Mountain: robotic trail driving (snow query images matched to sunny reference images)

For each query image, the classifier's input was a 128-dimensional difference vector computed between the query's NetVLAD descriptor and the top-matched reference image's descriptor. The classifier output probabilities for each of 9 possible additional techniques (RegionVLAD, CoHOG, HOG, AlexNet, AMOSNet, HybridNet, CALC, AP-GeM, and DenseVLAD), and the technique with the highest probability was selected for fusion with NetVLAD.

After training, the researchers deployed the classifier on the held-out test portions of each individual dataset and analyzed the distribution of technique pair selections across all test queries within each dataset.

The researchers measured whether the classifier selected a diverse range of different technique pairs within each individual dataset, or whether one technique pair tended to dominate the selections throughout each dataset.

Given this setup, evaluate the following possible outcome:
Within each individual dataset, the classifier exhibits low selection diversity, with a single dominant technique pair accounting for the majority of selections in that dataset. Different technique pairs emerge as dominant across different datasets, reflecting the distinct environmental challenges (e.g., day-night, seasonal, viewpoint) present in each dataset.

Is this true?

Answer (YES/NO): YES